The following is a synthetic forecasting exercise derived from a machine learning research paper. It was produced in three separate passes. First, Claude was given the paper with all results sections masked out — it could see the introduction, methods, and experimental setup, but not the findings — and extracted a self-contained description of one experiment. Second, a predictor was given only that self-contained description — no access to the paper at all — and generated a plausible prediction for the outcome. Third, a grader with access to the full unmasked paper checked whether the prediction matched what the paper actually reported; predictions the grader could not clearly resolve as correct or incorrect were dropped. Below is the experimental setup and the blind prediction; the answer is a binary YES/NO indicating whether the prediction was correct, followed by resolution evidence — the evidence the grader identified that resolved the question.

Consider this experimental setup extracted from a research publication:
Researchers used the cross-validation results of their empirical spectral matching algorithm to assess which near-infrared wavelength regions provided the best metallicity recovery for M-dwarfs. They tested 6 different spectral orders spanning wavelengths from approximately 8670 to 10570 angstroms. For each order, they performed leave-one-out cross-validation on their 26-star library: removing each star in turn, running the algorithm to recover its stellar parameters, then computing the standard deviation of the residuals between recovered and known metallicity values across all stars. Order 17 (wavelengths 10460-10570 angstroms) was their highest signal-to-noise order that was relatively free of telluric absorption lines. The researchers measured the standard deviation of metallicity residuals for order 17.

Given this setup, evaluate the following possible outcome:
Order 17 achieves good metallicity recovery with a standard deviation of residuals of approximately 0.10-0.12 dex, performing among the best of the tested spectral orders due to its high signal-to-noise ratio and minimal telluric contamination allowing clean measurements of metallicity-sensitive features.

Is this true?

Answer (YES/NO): NO